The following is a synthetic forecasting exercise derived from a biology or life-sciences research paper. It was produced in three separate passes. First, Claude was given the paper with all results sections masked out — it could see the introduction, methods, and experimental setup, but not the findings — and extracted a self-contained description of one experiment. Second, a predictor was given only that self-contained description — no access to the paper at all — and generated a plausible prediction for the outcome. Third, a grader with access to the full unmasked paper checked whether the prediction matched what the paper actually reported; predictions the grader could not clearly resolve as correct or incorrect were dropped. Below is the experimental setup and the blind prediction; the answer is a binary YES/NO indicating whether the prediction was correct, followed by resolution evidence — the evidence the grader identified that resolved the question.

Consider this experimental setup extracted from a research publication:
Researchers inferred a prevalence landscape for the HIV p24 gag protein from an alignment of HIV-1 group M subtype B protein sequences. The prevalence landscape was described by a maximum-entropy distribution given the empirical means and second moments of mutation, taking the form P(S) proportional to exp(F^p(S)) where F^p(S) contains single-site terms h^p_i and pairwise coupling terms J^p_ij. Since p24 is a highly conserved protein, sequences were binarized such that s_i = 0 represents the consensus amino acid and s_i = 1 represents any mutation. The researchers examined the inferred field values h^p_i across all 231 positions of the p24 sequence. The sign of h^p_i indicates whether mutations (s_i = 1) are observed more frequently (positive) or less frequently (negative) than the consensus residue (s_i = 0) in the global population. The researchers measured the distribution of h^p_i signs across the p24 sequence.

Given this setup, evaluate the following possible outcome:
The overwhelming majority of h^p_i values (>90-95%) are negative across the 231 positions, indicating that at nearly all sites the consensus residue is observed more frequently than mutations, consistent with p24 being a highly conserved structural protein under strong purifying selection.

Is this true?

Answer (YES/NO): YES